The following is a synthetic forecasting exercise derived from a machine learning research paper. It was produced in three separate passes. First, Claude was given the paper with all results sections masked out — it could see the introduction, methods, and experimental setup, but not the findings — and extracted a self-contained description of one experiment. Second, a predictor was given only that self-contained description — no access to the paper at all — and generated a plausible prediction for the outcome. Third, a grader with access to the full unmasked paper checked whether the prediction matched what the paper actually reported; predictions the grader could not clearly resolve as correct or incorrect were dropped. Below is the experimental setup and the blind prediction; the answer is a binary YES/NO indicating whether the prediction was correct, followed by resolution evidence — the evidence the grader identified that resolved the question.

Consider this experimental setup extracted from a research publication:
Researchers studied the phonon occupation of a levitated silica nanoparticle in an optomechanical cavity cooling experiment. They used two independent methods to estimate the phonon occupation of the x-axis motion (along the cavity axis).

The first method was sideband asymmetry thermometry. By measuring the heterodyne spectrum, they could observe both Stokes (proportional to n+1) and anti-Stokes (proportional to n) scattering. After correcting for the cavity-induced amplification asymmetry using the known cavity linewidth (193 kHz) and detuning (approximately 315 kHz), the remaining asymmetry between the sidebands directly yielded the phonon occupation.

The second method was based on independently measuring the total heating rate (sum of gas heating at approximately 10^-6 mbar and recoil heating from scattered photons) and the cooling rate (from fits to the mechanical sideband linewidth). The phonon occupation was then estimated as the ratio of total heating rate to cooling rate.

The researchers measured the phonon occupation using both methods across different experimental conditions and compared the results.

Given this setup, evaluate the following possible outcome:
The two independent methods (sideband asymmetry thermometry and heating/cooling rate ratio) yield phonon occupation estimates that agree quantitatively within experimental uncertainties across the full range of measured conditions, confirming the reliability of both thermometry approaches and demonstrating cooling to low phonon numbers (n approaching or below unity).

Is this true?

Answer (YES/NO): YES